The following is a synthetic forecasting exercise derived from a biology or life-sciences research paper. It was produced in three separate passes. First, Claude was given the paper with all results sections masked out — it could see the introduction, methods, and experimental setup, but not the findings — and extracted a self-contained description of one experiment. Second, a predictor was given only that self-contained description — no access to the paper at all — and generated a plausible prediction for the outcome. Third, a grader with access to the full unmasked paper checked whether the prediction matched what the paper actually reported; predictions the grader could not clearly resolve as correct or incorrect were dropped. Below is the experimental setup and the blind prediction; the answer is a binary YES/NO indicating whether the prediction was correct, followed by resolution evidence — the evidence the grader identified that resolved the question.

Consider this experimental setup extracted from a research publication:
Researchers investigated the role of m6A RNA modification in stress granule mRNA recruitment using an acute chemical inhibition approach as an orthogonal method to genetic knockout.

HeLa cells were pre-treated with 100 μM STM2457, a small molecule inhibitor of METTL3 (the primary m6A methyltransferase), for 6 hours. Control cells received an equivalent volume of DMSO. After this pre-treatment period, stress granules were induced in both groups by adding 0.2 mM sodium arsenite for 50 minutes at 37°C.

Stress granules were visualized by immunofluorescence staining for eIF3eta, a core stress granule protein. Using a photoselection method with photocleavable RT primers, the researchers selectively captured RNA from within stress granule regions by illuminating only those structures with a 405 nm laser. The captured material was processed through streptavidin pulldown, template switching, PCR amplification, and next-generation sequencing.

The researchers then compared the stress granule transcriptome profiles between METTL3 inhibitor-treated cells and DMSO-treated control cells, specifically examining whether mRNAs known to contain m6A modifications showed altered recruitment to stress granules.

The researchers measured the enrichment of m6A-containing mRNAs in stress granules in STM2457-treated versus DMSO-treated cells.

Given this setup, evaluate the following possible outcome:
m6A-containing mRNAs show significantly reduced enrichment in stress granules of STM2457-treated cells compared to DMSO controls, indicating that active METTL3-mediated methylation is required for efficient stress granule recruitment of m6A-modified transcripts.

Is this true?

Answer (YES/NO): YES